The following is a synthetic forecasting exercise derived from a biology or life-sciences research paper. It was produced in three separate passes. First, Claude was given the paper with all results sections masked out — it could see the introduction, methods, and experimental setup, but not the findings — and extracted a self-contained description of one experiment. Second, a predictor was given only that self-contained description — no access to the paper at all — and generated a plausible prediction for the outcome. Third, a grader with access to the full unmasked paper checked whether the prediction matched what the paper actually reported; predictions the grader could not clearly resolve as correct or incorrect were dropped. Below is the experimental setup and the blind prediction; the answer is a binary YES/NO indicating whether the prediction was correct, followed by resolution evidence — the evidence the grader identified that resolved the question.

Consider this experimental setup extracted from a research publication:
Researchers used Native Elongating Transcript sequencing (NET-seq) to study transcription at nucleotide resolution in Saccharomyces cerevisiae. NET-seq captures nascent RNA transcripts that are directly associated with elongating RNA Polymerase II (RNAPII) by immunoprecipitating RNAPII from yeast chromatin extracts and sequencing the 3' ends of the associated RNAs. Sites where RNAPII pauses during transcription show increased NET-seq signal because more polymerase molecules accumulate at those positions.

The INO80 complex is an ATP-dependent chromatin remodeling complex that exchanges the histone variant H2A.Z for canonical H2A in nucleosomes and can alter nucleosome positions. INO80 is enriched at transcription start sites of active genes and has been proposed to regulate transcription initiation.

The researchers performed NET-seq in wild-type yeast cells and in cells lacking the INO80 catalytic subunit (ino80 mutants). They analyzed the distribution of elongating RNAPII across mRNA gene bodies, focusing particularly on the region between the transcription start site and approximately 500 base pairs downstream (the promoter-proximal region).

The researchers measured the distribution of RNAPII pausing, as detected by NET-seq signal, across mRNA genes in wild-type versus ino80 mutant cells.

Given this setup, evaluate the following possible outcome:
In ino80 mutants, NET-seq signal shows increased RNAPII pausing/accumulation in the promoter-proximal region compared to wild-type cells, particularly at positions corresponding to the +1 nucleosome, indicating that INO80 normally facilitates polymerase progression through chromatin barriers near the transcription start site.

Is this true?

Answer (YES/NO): NO